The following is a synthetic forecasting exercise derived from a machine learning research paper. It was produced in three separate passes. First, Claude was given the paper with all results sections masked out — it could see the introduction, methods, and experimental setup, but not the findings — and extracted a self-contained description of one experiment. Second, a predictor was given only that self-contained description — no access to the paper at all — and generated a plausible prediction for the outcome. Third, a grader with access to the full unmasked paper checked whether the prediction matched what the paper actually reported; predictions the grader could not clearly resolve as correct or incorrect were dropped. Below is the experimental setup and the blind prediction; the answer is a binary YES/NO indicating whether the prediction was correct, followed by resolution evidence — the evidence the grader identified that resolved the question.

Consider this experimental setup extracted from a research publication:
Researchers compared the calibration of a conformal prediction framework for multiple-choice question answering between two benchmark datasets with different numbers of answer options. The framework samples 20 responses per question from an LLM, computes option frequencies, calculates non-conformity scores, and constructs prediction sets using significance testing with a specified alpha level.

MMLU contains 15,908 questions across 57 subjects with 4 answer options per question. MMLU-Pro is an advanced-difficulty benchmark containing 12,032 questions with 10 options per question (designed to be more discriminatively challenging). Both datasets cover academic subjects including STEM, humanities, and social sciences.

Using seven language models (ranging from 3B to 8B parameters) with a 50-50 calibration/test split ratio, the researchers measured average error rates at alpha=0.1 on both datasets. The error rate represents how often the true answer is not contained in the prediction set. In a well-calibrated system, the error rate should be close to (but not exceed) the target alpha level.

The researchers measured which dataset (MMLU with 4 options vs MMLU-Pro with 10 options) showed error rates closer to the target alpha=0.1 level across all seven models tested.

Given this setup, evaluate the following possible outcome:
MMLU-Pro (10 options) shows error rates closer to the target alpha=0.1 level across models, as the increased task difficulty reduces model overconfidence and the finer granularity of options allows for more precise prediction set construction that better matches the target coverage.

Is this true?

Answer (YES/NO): YES